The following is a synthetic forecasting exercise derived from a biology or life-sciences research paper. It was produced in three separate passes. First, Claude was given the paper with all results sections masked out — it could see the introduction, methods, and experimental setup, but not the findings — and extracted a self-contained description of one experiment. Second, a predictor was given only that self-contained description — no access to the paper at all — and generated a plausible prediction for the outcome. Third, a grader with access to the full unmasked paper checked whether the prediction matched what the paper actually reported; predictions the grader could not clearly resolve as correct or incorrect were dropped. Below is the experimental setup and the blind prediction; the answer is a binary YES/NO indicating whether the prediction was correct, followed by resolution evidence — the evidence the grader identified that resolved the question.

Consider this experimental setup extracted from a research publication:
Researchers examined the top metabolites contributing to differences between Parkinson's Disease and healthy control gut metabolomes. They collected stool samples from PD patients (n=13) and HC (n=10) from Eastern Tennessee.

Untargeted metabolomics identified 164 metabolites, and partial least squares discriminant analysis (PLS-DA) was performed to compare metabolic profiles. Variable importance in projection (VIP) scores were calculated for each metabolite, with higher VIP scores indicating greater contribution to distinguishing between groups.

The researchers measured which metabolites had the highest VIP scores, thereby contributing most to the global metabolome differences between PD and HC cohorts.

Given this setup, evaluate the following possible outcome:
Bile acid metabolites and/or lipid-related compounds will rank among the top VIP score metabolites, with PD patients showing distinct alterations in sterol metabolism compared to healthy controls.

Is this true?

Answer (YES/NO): NO